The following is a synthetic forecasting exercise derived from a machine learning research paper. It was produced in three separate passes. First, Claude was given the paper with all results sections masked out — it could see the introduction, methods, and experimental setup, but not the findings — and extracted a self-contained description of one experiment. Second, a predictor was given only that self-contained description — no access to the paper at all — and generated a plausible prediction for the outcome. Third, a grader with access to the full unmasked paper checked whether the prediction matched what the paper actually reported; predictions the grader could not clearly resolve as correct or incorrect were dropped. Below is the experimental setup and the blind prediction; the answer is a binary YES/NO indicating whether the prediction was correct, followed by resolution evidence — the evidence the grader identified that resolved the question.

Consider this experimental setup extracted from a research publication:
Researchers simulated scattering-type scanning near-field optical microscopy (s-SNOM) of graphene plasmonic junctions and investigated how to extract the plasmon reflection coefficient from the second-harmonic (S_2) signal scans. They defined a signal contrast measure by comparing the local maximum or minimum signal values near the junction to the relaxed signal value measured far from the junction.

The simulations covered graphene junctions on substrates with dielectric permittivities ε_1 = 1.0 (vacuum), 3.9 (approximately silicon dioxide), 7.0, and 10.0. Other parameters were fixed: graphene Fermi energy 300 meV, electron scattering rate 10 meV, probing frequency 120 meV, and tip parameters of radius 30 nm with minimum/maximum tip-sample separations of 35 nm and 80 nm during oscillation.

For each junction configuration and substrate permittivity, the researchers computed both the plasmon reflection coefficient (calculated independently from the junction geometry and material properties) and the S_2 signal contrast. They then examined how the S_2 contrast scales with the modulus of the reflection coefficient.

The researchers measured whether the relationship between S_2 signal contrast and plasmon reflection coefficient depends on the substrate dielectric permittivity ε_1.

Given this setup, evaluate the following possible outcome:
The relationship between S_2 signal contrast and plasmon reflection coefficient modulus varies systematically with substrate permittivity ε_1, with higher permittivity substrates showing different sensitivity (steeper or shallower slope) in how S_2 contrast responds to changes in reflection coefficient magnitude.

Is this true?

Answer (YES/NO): NO